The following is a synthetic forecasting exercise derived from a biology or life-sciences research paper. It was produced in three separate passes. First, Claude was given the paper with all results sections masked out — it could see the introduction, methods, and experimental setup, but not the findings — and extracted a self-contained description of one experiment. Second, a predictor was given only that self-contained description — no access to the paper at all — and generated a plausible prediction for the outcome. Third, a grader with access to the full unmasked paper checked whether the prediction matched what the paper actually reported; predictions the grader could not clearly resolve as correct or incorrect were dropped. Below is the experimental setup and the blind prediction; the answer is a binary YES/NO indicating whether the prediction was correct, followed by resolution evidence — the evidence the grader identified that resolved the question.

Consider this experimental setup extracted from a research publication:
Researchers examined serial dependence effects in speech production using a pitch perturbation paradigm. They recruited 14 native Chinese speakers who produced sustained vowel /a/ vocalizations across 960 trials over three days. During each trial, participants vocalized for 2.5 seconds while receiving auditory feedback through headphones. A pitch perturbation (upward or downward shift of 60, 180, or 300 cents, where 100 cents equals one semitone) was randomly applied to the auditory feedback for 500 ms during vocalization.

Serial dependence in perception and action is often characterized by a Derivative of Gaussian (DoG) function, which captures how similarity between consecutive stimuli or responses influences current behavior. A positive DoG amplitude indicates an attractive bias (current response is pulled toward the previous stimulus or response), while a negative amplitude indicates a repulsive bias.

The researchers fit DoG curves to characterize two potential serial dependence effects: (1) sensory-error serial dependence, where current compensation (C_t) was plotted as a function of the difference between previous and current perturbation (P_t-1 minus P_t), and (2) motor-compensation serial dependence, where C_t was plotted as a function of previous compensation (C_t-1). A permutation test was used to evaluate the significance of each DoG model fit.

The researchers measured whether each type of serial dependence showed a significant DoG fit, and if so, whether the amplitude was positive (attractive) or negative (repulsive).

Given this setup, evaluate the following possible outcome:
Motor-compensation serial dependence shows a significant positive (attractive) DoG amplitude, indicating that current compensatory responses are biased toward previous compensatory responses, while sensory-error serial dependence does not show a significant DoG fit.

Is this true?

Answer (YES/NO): NO